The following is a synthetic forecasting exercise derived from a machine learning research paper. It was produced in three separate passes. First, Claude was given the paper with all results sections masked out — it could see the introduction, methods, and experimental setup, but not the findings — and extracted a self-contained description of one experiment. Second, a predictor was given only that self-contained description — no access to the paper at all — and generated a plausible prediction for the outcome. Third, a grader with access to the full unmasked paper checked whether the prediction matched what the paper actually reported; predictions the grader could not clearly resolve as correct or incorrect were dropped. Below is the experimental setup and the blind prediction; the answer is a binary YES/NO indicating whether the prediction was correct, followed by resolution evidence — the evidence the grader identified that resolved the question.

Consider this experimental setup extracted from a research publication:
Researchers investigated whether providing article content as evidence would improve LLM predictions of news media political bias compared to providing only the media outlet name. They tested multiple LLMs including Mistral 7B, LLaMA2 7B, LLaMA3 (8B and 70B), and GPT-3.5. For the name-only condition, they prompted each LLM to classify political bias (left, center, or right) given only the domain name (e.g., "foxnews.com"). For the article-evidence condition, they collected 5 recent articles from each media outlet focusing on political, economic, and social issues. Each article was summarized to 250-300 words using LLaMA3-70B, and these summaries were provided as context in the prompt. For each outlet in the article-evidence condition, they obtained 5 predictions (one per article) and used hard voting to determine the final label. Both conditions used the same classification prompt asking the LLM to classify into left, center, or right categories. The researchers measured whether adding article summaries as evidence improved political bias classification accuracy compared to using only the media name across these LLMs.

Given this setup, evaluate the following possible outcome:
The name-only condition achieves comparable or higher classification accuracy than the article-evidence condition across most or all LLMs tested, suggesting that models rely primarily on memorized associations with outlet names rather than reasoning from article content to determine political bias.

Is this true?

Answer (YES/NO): YES